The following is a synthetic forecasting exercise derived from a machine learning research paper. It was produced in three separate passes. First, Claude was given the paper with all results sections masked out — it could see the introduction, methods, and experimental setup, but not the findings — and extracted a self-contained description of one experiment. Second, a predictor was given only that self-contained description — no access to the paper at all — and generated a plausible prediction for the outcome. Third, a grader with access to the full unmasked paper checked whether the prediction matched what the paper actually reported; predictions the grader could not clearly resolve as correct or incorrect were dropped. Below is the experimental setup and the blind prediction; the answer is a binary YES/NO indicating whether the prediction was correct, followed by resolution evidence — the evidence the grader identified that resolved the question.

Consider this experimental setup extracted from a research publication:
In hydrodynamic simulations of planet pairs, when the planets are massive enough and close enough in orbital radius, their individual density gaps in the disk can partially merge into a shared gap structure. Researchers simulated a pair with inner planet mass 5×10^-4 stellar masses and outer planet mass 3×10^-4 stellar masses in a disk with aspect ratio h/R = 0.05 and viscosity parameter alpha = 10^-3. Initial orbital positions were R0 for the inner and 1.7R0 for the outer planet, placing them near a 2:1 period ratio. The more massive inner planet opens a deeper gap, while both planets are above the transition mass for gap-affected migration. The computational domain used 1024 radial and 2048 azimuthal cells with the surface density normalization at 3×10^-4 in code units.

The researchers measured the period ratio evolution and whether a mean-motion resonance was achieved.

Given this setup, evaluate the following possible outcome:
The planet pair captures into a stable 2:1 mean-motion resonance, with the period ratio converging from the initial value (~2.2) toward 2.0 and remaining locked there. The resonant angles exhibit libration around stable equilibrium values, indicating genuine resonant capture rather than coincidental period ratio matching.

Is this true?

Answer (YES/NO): NO